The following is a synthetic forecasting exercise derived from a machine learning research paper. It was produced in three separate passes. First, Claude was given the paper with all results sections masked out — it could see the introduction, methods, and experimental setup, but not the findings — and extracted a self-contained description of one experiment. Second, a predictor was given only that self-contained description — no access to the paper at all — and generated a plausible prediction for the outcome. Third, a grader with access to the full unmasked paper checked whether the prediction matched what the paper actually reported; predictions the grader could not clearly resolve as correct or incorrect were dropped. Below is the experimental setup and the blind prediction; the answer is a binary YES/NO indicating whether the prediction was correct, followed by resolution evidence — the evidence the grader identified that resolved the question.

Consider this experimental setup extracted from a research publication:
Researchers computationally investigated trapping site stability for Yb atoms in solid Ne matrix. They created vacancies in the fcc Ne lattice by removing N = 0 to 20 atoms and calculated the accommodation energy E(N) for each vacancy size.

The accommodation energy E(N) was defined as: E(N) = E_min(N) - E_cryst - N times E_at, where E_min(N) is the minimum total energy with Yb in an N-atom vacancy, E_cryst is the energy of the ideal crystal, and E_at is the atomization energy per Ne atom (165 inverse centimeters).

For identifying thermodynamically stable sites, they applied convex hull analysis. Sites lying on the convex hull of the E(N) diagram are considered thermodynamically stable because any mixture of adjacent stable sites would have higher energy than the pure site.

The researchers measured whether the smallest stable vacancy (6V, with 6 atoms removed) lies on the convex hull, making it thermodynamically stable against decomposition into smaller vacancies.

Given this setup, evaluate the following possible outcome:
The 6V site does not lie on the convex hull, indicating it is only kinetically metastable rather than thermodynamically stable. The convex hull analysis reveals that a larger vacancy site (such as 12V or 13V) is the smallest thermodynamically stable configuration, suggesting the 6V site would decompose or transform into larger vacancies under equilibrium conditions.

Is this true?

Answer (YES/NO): NO